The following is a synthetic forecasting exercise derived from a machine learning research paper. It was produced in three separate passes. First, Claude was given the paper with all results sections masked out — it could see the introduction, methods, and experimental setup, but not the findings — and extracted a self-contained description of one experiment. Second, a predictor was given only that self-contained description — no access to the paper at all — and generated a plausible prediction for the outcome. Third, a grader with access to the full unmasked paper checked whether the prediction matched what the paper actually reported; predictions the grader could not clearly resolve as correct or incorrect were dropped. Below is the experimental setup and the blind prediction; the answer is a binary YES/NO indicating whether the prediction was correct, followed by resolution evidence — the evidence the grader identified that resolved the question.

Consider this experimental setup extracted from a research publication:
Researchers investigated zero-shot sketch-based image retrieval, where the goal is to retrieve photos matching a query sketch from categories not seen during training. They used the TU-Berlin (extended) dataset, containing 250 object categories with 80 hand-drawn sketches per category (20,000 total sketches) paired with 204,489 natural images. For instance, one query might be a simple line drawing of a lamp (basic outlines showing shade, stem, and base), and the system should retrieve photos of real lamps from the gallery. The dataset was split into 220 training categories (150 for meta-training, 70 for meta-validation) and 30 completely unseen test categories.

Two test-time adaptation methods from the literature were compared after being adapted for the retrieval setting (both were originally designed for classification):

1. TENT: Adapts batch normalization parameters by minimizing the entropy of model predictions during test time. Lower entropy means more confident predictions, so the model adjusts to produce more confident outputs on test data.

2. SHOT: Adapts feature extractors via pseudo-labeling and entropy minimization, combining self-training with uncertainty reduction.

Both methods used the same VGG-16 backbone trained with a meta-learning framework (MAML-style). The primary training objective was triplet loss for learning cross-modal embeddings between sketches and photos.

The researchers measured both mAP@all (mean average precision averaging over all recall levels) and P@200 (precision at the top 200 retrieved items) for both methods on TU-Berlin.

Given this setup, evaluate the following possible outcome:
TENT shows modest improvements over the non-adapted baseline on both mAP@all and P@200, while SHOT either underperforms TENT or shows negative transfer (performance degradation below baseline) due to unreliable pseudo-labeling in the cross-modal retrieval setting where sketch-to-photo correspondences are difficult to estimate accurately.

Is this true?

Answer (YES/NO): NO